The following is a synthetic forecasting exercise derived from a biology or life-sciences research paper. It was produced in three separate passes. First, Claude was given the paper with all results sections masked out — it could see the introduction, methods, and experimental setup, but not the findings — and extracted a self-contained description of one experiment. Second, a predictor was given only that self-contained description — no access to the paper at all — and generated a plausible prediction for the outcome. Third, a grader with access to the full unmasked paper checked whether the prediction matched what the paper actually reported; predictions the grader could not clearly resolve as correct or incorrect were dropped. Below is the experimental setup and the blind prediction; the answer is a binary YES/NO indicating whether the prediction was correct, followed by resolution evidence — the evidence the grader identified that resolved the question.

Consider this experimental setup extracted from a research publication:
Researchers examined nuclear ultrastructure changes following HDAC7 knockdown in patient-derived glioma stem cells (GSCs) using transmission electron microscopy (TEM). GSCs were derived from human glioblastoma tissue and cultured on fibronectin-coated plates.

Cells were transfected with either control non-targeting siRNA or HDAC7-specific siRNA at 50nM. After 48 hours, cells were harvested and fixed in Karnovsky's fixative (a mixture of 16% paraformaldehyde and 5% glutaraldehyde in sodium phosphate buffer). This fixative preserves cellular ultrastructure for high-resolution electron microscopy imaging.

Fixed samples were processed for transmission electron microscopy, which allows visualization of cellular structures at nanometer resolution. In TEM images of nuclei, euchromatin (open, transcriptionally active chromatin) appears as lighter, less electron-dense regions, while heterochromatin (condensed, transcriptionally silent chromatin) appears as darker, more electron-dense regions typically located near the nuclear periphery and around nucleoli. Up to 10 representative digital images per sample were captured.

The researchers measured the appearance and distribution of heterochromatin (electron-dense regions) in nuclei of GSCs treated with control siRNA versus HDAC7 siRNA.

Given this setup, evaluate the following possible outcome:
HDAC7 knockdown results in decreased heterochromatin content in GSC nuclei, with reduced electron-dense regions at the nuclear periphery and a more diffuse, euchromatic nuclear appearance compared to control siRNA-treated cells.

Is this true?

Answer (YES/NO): NO